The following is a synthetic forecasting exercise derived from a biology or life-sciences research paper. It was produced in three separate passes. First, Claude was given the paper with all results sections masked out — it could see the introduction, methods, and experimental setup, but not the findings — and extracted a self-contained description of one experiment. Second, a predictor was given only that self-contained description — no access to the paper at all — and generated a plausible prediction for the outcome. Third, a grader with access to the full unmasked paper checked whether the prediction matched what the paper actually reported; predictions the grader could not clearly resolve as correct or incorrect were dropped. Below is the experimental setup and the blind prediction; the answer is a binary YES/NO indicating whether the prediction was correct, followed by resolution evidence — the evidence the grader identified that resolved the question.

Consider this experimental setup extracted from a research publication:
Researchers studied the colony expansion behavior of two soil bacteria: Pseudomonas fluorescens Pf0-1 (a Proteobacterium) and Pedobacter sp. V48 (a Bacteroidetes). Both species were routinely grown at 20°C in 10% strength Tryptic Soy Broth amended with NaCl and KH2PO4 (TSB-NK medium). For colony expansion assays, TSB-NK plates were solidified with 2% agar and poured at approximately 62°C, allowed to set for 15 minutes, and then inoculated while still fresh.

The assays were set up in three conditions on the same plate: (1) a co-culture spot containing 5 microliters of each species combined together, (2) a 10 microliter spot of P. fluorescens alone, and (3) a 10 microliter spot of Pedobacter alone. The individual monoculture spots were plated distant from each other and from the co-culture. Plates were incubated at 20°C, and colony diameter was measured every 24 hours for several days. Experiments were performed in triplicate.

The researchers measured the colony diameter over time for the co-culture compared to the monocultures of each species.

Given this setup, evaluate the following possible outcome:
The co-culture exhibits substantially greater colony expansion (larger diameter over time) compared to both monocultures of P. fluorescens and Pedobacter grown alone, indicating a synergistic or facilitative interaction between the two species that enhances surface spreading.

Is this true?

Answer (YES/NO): YES